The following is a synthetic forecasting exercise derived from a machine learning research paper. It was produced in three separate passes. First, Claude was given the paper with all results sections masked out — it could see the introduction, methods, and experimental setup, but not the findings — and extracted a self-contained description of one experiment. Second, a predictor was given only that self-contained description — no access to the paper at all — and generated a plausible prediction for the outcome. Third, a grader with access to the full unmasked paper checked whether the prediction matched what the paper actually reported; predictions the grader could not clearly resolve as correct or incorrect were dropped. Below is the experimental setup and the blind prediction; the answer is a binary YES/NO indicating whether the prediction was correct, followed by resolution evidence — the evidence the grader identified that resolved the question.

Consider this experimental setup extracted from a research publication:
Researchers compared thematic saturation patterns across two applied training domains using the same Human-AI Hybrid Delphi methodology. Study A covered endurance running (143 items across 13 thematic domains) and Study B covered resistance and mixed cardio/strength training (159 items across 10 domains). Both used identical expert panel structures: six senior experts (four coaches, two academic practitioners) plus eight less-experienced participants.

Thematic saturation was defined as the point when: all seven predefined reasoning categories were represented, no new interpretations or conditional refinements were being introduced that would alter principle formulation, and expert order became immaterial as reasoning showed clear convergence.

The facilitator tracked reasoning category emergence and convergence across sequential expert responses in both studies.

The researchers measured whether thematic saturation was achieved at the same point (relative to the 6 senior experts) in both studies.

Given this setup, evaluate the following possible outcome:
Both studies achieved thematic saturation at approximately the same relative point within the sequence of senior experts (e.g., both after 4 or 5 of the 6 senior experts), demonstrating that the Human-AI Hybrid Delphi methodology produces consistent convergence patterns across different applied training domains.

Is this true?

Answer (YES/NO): YES